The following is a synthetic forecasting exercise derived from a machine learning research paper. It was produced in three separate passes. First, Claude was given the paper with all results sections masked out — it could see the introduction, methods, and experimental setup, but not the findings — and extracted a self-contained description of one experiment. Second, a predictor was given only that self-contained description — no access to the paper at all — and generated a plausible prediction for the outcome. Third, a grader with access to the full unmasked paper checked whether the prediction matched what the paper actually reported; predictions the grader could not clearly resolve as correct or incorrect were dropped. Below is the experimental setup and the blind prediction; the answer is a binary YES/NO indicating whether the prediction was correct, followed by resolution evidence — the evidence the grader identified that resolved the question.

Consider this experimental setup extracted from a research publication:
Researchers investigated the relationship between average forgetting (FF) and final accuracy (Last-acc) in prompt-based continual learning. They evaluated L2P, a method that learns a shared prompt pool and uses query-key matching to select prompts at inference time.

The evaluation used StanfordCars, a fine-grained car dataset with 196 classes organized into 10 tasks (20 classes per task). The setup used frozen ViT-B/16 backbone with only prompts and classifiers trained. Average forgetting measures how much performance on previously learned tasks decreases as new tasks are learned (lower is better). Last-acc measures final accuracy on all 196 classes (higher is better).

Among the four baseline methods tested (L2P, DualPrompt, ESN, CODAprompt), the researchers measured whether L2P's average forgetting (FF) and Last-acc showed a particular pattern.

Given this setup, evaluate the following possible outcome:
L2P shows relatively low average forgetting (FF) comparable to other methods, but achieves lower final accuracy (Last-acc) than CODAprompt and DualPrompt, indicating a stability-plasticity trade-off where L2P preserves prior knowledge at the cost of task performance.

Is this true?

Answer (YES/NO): NO